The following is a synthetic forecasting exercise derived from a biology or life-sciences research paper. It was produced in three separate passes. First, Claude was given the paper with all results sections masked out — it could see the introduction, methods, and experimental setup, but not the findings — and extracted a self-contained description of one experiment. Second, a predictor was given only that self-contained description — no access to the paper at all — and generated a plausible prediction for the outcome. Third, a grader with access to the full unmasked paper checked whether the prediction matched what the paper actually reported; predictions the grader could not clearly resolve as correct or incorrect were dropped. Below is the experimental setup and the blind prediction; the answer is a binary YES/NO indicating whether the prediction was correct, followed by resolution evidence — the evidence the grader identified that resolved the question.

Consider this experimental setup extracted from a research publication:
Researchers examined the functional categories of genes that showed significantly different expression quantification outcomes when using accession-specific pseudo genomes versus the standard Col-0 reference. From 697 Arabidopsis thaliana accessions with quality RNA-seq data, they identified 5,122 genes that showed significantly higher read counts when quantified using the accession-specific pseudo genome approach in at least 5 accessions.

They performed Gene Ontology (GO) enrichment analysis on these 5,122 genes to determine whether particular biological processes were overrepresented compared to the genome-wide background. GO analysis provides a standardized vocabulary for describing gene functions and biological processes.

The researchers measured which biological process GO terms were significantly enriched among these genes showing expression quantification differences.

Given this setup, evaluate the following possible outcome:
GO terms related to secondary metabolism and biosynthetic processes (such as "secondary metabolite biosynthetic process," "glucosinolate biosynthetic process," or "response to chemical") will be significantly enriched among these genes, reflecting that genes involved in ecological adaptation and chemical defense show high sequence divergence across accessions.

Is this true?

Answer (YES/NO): NO